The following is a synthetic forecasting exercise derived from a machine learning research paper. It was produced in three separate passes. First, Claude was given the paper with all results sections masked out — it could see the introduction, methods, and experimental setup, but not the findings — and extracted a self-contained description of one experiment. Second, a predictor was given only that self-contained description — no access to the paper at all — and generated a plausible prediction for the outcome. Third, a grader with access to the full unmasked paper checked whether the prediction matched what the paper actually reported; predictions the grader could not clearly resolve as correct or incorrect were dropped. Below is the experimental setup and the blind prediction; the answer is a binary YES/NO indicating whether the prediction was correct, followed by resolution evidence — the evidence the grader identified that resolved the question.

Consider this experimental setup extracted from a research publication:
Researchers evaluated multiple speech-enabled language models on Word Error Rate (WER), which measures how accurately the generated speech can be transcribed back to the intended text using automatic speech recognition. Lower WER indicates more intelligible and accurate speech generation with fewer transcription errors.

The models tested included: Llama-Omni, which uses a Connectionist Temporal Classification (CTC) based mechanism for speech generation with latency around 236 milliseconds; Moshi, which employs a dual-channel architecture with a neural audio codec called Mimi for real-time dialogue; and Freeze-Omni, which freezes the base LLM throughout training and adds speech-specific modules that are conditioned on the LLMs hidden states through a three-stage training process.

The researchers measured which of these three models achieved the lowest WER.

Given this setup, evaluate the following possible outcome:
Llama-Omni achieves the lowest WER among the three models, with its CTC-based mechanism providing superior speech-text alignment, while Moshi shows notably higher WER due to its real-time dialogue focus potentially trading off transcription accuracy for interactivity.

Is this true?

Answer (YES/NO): NO